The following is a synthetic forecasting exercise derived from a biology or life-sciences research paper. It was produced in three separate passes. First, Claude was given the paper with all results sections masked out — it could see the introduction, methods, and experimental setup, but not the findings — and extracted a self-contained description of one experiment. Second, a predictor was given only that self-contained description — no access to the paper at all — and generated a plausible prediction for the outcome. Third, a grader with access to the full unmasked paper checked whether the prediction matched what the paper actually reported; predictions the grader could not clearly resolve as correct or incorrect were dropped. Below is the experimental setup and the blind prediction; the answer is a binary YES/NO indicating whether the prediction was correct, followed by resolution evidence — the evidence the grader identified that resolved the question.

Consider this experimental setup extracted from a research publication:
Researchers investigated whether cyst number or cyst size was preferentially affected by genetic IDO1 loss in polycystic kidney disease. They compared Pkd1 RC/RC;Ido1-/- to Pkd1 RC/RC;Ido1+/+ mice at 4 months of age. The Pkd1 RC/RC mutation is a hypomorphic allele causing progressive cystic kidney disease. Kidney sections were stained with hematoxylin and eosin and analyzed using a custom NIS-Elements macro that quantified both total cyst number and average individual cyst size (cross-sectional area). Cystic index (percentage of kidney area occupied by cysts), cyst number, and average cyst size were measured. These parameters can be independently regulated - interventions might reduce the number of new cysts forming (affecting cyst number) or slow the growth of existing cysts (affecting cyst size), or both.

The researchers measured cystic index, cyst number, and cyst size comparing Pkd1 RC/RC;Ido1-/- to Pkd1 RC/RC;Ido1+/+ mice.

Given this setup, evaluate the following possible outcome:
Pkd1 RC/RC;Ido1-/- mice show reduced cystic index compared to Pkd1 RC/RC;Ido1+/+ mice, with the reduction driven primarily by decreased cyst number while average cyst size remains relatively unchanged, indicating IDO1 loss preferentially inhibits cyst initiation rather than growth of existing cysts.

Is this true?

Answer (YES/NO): NO